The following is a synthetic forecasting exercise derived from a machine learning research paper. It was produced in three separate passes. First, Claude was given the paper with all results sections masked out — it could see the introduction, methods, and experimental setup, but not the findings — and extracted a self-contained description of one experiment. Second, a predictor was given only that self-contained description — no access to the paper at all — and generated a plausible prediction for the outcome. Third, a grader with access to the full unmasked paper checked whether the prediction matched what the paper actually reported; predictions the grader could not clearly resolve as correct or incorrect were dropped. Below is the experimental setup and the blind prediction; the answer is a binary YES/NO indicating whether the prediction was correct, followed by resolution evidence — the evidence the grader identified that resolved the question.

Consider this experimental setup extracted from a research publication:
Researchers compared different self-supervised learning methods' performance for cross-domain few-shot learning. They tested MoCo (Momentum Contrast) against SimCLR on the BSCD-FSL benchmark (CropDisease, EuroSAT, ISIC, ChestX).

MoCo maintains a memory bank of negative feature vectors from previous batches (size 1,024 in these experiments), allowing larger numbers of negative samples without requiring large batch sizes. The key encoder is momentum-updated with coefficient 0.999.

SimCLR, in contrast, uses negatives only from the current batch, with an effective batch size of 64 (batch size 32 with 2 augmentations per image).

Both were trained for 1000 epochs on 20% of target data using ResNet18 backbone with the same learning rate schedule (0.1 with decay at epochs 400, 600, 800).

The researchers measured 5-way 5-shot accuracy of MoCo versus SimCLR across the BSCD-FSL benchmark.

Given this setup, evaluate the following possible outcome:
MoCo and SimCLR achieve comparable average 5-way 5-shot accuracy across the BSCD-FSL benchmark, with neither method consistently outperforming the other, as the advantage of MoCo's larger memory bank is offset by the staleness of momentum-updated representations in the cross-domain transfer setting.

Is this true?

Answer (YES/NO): NO